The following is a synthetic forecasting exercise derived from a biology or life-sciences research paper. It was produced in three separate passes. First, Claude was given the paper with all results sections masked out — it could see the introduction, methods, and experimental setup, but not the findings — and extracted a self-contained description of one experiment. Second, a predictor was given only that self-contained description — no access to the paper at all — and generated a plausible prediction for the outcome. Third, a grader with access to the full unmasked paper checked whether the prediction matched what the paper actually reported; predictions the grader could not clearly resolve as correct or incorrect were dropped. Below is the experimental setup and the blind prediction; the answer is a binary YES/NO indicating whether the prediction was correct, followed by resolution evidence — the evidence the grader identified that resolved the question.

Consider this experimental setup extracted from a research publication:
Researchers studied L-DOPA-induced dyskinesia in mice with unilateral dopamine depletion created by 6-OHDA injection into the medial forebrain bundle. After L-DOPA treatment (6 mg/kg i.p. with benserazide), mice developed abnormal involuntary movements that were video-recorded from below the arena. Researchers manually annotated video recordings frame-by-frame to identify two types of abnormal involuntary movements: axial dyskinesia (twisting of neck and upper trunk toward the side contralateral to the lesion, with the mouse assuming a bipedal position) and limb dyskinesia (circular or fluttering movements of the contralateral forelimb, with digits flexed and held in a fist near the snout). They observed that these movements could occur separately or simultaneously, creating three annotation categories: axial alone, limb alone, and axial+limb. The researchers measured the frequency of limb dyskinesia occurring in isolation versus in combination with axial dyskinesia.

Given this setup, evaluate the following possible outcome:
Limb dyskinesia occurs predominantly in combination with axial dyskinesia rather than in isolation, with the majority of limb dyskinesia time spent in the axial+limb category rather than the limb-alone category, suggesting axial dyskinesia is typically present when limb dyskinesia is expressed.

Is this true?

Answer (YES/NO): YES